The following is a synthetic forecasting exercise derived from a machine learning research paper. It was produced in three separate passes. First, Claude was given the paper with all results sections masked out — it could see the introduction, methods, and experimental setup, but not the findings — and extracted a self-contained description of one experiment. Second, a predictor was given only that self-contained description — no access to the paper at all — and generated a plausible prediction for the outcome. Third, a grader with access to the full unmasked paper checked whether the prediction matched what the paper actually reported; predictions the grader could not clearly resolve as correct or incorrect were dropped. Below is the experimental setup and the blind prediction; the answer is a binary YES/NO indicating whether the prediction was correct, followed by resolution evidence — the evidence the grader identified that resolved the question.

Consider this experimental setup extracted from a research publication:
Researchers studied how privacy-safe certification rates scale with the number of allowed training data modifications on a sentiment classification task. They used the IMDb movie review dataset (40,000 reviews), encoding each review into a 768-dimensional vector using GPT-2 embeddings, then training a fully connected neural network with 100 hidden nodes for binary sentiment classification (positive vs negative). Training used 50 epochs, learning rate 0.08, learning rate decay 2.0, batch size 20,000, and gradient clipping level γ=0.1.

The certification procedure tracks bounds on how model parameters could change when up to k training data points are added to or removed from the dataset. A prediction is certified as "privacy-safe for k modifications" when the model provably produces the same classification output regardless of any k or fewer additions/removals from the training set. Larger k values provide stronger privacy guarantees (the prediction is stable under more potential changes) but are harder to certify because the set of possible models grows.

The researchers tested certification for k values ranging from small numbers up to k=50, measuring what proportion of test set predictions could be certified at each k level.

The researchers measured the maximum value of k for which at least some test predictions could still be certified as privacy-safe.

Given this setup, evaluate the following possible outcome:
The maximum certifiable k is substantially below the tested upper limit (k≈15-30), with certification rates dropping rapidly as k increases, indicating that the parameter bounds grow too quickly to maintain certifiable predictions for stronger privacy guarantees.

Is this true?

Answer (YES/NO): NO